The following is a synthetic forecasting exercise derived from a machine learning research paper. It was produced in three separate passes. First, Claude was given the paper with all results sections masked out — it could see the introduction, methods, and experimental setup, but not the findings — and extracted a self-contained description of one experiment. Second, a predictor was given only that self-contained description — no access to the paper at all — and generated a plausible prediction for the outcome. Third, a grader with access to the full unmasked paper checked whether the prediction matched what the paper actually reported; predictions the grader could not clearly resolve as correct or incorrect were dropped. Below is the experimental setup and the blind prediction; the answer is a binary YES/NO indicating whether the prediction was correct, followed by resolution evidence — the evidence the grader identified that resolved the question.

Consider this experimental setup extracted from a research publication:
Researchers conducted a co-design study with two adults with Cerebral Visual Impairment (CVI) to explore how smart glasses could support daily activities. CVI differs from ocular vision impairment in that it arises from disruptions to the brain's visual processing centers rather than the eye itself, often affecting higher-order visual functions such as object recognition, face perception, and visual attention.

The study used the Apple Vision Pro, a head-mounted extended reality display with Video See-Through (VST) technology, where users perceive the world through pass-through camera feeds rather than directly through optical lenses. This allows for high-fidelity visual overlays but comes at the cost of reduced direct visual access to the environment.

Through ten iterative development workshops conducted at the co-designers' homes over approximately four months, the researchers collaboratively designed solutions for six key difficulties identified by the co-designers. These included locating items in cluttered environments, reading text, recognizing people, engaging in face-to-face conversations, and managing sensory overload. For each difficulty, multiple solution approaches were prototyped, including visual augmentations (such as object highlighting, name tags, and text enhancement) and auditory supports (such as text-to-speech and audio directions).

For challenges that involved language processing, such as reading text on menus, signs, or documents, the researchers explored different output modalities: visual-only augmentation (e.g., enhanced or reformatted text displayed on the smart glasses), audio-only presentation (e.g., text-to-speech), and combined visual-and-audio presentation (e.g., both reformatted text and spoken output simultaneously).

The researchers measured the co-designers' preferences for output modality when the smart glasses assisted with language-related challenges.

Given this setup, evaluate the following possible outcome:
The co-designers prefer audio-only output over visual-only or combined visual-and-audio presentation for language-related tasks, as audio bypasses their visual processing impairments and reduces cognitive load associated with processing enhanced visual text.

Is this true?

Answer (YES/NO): NO